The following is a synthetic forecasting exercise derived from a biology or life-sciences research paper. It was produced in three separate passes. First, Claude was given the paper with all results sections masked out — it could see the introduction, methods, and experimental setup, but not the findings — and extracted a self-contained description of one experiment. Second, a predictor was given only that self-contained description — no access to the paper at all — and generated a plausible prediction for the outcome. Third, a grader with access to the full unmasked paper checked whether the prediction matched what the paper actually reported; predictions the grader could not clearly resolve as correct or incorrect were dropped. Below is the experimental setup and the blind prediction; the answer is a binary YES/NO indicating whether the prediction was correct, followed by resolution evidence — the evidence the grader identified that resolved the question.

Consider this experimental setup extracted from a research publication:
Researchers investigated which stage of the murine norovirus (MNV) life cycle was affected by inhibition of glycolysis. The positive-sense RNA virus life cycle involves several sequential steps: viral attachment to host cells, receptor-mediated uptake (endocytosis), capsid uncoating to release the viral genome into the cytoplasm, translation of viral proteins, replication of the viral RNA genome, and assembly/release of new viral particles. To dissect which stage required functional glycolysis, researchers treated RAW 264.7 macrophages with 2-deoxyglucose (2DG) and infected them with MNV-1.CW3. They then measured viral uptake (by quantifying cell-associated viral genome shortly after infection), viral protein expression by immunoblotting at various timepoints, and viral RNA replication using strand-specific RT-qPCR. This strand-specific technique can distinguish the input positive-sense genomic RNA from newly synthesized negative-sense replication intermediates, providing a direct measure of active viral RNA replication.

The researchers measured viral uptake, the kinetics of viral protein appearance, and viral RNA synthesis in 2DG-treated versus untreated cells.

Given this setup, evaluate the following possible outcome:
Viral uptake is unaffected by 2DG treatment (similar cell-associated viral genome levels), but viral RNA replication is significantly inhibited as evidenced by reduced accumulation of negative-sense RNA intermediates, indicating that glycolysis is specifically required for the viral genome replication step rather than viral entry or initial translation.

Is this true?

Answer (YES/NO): NO